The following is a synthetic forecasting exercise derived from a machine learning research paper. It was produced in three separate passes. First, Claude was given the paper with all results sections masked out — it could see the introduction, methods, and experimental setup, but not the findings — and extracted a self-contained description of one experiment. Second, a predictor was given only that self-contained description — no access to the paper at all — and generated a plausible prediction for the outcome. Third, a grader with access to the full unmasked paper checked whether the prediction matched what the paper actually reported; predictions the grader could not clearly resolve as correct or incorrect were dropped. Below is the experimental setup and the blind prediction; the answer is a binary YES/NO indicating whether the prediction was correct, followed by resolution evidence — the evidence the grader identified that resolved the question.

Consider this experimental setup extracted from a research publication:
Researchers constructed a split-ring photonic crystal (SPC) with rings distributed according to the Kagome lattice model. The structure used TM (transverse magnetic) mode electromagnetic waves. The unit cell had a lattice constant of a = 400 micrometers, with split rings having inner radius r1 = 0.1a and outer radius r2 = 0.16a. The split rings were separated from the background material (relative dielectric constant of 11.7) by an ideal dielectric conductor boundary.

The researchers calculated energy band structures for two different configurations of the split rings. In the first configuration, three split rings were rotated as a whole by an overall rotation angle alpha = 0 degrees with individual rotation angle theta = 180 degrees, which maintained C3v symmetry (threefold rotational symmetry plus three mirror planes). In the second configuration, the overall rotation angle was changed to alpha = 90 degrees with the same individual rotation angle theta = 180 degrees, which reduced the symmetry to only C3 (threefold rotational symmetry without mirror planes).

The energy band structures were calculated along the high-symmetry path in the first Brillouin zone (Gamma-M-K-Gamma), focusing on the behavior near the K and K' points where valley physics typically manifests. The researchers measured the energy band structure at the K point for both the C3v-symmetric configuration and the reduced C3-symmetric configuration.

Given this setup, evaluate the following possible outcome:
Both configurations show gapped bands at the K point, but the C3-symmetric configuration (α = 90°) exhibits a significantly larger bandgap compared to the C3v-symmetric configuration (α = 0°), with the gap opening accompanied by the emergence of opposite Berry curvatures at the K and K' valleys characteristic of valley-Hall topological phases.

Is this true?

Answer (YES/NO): NO